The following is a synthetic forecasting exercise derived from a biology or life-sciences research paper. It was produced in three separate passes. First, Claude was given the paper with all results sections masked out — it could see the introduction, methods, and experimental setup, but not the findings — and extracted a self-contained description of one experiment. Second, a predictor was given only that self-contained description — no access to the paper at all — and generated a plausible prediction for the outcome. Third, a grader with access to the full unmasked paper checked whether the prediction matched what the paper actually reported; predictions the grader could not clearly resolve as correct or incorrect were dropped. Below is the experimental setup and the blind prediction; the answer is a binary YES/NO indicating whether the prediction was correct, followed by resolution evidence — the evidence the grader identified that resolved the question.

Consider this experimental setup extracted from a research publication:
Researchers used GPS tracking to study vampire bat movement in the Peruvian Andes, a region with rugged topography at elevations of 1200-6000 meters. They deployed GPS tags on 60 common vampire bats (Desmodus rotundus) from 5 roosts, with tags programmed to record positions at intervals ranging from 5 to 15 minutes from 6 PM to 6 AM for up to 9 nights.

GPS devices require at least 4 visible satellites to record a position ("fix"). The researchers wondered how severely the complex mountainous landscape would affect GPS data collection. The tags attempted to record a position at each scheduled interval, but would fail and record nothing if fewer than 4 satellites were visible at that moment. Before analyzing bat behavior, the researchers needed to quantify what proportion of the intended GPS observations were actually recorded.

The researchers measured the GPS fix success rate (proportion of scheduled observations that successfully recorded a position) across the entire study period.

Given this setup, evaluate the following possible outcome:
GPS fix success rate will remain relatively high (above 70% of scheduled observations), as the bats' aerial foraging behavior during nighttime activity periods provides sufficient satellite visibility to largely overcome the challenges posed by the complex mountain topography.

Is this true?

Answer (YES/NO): NO